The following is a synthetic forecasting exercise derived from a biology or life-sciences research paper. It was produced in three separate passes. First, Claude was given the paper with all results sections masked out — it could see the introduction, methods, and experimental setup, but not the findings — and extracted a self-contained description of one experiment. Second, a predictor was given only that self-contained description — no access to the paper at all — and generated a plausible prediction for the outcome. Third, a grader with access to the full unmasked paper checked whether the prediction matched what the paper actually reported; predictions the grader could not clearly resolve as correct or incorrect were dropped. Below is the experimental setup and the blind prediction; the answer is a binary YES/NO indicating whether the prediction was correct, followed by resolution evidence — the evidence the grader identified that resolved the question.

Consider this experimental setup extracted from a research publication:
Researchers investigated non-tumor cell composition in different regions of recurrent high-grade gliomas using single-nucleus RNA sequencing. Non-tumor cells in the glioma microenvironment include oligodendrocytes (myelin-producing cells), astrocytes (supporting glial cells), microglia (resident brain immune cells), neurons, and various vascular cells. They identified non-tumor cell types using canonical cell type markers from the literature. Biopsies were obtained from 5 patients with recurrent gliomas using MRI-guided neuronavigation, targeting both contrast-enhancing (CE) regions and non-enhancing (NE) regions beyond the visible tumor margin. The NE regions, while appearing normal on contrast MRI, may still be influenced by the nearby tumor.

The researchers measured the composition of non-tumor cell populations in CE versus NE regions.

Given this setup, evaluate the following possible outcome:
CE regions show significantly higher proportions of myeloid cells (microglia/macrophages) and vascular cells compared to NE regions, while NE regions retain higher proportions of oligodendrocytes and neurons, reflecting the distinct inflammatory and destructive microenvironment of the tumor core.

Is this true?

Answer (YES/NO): NO